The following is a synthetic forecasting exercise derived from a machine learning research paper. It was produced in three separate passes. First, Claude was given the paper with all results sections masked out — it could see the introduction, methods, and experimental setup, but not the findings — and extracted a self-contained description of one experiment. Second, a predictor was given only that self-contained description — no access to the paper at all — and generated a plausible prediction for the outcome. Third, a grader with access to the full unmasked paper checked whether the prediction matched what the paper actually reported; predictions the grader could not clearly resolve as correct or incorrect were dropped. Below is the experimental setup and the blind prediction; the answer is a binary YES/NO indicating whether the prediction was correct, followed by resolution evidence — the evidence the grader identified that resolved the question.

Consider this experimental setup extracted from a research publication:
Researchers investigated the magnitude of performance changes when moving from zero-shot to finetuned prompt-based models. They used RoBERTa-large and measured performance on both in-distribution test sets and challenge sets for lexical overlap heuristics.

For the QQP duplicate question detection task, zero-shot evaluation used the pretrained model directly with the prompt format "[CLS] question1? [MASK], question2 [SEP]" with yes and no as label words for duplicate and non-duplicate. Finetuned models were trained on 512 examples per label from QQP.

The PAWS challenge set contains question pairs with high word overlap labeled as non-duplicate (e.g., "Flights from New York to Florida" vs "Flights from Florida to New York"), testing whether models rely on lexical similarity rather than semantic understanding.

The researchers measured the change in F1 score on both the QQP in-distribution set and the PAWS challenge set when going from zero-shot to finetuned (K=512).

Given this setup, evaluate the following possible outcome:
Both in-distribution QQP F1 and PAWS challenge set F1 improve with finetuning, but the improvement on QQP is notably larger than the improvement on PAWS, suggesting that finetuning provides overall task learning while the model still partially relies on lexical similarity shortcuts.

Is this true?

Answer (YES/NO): NO